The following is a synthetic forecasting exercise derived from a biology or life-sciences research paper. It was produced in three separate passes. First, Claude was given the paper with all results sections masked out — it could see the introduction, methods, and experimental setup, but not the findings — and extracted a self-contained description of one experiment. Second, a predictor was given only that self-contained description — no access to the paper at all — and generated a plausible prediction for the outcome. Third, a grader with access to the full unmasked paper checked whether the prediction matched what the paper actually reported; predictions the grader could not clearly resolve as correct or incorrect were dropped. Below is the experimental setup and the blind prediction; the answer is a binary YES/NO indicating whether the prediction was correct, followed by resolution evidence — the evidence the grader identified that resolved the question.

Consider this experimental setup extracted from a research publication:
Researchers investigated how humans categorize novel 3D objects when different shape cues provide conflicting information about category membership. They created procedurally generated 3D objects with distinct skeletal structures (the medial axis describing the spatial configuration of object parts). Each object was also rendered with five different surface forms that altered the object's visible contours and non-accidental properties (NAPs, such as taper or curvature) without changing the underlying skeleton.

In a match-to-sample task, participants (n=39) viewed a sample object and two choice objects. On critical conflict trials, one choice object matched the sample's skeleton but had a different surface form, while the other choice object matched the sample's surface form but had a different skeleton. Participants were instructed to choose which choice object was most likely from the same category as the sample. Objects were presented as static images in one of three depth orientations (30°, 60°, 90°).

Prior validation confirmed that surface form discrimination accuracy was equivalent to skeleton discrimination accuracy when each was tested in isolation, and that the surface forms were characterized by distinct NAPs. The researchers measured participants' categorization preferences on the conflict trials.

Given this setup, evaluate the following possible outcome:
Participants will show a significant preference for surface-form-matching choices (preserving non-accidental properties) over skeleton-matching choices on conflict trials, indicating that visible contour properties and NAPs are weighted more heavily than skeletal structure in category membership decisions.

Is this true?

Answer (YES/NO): NO